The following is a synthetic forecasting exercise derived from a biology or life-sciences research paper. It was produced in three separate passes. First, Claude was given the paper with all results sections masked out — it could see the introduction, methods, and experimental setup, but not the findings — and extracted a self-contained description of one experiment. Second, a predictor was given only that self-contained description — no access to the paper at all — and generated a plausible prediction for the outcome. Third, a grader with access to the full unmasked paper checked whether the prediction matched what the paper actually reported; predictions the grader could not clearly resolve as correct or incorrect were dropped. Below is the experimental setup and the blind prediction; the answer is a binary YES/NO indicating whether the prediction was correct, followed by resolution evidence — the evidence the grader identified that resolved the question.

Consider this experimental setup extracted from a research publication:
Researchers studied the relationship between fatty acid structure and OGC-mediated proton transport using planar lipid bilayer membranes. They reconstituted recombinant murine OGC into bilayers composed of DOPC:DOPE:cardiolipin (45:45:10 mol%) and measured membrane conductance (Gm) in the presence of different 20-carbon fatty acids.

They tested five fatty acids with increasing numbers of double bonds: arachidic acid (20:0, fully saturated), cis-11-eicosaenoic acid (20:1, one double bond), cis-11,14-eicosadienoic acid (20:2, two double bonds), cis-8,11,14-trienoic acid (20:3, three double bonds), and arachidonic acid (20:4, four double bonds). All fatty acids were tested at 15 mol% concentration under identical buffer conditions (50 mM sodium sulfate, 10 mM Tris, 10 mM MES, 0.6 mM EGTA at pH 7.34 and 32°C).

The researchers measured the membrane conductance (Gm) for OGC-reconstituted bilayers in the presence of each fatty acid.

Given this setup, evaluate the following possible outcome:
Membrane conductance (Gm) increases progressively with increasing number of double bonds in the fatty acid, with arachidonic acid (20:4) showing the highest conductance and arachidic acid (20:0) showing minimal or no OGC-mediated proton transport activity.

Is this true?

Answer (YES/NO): YES